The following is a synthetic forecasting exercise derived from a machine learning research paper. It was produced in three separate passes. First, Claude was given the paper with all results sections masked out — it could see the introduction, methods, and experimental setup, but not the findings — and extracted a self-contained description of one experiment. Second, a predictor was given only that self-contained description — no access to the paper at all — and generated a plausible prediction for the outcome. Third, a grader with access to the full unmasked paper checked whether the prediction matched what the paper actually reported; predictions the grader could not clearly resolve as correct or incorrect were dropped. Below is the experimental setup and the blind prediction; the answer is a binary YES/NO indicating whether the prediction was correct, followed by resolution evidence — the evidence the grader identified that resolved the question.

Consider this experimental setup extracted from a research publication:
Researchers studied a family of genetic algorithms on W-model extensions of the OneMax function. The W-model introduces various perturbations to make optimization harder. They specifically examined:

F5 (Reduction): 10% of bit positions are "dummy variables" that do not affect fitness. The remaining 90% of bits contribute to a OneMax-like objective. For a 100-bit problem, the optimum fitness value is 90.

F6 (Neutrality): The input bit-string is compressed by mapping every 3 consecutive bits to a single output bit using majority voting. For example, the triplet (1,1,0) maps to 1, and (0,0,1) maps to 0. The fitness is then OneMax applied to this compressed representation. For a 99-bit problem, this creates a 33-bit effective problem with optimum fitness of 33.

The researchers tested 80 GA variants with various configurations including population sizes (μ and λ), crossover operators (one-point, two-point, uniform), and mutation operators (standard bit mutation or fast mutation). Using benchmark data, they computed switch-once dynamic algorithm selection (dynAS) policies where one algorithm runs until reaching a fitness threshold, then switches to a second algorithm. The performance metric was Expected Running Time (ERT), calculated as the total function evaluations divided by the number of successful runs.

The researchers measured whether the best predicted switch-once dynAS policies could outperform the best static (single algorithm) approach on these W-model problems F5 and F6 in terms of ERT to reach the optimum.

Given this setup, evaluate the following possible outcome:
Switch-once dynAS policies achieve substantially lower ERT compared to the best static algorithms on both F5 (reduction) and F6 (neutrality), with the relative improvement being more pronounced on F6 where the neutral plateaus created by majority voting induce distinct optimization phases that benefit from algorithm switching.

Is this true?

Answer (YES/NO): NO